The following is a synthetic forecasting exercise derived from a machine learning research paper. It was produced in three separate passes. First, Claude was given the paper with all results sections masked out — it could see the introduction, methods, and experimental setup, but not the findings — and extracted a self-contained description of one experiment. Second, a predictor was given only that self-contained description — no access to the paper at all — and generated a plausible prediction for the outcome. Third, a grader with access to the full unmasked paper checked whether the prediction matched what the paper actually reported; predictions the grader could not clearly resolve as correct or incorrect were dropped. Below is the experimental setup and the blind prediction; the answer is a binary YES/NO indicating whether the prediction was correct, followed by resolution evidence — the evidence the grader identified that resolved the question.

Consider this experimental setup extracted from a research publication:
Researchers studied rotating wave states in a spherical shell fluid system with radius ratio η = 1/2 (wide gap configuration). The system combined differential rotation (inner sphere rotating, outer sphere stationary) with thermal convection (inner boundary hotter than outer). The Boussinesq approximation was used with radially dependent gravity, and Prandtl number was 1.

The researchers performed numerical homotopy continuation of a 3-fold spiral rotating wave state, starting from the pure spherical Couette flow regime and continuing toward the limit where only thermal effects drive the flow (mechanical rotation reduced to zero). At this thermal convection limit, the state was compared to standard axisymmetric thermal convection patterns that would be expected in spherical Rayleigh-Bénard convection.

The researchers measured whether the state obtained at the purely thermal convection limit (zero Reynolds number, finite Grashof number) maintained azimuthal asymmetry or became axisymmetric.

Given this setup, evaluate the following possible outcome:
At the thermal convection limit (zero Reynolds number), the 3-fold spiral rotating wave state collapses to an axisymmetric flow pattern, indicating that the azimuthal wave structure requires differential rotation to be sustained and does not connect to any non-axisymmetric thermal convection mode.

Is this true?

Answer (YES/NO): NO